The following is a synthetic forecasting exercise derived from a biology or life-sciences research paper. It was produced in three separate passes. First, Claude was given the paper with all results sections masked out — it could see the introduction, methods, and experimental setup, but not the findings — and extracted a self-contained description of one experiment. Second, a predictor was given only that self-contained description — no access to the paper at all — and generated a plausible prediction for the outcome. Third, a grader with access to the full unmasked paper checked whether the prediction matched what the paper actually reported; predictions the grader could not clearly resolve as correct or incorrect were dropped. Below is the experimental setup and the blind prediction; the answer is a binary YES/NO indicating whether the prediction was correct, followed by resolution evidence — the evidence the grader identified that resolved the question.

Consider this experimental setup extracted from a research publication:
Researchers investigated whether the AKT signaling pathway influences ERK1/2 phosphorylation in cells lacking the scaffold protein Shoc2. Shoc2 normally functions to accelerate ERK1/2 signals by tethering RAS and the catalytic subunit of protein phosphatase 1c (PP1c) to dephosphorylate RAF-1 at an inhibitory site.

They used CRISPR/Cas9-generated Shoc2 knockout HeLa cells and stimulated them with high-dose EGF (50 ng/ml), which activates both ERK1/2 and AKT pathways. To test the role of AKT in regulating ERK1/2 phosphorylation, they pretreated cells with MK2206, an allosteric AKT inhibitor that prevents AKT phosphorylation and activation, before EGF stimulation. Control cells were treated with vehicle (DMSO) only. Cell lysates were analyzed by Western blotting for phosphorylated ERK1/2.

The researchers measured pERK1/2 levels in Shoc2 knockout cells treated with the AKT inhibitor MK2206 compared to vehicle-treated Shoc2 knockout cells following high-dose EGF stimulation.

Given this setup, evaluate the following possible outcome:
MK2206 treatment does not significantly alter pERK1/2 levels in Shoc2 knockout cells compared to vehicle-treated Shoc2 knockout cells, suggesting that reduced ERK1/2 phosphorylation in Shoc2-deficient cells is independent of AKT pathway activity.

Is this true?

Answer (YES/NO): NO